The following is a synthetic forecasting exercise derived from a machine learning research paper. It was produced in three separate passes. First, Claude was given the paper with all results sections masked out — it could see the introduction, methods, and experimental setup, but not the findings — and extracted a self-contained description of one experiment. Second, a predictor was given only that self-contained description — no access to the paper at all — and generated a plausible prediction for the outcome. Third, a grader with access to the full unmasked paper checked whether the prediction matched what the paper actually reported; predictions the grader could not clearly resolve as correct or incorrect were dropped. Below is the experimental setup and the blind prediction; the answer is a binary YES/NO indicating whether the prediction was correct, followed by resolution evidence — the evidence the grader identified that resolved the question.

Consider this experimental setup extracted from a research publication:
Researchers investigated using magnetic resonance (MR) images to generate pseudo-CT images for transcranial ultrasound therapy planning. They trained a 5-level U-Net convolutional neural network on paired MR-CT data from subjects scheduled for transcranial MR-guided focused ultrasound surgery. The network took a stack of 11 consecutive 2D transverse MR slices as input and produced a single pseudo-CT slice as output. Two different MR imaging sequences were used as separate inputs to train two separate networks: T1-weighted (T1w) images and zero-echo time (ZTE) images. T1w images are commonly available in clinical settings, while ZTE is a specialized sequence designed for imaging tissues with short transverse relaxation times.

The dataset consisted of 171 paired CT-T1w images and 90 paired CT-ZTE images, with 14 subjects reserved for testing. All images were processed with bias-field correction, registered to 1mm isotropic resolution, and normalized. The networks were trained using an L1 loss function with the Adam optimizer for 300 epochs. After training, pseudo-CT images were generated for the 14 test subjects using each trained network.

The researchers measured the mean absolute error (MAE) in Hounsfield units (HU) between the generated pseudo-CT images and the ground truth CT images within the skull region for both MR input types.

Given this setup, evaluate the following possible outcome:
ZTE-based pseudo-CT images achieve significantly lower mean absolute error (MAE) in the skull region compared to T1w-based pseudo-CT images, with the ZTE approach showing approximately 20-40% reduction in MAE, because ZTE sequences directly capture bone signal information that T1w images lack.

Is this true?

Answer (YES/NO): NO